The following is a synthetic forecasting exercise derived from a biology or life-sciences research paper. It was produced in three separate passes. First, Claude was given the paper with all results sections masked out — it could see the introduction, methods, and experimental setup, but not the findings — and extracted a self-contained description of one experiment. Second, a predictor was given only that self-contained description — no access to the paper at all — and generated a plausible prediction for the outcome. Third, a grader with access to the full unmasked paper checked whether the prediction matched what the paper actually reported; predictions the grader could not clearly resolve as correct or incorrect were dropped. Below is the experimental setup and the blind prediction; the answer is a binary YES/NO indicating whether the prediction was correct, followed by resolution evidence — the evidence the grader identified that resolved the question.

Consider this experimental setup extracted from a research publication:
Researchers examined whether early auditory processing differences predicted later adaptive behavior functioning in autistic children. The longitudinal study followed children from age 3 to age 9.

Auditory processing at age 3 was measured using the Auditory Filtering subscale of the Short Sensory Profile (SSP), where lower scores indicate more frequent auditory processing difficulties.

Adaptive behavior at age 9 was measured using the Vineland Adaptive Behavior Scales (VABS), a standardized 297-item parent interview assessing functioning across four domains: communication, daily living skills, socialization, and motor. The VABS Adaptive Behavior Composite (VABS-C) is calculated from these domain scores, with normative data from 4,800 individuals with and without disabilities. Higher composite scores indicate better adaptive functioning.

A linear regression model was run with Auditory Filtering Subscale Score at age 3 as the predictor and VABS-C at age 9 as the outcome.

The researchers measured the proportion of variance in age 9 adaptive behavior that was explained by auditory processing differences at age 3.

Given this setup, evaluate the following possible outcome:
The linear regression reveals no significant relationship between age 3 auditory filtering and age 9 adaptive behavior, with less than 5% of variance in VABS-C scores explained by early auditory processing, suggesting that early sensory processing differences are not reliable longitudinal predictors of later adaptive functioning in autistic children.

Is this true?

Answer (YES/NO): NO